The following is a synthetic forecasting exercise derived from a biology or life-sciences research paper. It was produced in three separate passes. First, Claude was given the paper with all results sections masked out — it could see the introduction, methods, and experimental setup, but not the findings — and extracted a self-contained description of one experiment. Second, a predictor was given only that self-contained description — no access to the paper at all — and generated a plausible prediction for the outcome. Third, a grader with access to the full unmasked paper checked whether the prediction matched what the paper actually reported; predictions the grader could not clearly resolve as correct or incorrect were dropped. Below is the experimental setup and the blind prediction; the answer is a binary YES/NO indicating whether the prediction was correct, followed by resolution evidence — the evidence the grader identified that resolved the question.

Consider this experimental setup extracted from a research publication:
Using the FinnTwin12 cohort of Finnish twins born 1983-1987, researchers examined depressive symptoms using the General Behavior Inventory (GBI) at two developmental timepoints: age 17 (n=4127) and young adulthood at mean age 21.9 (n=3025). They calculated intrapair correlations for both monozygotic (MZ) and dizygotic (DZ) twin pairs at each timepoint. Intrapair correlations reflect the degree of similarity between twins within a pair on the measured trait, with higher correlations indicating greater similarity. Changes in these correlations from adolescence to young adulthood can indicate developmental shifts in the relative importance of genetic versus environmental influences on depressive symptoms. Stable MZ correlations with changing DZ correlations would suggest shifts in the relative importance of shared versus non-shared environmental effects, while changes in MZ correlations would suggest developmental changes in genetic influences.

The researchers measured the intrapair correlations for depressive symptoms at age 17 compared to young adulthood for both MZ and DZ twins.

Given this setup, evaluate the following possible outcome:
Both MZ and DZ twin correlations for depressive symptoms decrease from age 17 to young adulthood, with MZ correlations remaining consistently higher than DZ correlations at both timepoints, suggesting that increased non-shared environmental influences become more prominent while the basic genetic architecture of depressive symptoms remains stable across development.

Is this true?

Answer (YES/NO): NO